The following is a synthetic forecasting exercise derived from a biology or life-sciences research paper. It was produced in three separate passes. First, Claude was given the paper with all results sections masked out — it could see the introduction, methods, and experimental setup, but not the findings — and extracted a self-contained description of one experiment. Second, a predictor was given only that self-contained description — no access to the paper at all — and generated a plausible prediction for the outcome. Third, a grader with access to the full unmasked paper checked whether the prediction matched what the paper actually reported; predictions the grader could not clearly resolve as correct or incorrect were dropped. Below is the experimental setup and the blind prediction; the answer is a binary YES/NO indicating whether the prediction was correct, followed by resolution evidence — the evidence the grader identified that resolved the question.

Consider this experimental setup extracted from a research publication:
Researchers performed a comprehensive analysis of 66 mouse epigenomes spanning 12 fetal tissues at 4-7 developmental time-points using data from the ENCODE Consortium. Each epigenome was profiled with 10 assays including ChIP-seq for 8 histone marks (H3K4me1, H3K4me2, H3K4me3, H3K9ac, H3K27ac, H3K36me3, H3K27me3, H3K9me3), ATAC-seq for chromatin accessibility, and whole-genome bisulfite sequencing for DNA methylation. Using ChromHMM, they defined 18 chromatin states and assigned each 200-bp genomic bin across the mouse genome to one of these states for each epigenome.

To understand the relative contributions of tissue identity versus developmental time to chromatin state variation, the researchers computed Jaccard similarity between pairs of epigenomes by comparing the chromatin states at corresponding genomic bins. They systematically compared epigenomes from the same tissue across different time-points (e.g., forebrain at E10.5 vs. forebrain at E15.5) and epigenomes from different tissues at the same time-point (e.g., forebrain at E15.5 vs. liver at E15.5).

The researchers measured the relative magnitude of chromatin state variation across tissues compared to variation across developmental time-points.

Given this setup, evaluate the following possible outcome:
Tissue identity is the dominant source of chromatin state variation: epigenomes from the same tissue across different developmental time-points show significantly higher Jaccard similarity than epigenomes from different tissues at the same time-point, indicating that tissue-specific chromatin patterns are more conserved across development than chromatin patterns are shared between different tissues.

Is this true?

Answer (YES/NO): YES